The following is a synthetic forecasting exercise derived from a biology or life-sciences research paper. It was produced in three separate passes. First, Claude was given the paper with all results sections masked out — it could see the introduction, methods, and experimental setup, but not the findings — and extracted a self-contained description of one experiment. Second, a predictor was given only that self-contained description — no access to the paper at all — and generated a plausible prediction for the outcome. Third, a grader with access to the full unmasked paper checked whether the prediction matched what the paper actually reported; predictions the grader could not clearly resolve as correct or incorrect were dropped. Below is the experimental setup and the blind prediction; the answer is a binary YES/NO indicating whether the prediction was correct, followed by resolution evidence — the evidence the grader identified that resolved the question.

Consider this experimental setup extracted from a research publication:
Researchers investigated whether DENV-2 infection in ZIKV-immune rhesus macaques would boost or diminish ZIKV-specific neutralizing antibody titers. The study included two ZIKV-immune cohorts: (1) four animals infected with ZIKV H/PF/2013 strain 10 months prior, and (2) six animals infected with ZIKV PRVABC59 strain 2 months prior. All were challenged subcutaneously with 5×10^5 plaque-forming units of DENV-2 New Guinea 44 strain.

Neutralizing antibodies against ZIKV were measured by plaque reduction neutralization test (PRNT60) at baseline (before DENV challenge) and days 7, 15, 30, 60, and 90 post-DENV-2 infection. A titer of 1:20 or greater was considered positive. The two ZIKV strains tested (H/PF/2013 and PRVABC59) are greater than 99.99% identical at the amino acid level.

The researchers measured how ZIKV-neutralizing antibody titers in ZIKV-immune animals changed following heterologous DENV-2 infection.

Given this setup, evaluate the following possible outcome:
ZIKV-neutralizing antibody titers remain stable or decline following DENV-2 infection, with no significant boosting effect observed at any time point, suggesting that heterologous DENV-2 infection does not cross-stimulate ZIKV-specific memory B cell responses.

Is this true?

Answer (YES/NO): NO